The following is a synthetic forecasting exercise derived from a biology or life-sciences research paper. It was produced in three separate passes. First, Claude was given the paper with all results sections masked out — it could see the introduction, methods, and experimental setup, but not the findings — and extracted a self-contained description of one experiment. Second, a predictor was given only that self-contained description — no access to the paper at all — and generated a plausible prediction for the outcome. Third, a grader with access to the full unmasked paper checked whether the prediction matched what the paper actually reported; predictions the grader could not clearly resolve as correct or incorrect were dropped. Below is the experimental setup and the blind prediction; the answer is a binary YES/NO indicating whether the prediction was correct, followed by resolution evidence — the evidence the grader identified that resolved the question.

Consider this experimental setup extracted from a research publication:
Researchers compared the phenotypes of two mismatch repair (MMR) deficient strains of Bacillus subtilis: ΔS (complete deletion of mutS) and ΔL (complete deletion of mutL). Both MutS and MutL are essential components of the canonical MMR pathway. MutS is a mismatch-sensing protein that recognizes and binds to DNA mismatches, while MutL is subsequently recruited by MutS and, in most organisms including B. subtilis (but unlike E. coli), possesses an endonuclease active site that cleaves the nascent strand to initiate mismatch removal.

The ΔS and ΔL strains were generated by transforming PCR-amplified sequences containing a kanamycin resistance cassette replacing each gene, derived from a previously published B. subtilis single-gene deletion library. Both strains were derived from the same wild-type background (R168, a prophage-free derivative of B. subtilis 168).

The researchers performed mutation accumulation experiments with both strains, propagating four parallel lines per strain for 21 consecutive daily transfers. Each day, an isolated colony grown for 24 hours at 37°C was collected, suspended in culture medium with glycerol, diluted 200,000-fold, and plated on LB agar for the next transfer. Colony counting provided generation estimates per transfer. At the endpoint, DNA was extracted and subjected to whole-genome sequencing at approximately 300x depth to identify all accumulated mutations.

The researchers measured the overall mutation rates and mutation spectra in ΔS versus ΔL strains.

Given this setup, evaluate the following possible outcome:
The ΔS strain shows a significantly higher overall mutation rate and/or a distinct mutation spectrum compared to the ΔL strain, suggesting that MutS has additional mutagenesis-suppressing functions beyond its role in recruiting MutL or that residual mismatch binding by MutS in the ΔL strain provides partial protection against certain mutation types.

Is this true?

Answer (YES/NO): NO